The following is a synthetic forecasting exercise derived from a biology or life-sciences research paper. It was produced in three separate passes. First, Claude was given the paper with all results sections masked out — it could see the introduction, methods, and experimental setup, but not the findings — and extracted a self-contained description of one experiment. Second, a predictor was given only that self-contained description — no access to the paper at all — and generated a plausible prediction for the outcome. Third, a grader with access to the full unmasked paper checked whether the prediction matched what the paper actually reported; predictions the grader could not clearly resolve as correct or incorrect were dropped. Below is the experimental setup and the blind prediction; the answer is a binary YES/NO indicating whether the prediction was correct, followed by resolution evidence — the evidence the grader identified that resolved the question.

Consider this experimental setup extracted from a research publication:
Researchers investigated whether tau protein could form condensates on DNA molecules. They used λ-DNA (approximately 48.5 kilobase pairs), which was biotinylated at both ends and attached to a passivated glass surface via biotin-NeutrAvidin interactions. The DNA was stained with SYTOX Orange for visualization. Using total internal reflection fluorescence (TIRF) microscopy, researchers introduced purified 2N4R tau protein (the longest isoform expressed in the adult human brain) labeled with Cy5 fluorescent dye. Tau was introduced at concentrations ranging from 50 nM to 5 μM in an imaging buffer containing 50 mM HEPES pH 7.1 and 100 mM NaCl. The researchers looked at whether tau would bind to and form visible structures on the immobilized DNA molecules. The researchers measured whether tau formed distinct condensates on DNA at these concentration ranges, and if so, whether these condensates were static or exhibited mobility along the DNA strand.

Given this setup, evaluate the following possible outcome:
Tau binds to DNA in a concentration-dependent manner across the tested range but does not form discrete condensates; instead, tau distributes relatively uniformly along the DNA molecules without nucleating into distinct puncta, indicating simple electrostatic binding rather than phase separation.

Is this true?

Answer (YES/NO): NO